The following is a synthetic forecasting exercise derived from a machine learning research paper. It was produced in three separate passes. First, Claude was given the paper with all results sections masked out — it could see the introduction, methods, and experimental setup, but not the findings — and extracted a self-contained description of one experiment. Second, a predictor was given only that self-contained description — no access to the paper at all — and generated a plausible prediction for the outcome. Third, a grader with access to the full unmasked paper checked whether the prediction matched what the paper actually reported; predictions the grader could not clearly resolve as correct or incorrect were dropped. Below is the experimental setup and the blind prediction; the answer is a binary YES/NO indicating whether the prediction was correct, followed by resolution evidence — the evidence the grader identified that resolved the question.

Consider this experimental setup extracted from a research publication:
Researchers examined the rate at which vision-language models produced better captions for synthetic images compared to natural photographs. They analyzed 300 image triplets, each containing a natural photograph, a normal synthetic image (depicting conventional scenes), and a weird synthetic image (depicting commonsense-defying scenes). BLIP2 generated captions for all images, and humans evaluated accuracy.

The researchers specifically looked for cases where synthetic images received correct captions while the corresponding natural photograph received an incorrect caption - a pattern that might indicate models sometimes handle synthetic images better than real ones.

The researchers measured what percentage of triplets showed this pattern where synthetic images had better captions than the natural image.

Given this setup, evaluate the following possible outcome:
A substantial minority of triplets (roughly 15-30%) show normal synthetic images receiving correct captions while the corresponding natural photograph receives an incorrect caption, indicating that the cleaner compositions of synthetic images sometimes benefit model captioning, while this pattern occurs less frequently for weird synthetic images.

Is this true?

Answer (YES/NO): NO